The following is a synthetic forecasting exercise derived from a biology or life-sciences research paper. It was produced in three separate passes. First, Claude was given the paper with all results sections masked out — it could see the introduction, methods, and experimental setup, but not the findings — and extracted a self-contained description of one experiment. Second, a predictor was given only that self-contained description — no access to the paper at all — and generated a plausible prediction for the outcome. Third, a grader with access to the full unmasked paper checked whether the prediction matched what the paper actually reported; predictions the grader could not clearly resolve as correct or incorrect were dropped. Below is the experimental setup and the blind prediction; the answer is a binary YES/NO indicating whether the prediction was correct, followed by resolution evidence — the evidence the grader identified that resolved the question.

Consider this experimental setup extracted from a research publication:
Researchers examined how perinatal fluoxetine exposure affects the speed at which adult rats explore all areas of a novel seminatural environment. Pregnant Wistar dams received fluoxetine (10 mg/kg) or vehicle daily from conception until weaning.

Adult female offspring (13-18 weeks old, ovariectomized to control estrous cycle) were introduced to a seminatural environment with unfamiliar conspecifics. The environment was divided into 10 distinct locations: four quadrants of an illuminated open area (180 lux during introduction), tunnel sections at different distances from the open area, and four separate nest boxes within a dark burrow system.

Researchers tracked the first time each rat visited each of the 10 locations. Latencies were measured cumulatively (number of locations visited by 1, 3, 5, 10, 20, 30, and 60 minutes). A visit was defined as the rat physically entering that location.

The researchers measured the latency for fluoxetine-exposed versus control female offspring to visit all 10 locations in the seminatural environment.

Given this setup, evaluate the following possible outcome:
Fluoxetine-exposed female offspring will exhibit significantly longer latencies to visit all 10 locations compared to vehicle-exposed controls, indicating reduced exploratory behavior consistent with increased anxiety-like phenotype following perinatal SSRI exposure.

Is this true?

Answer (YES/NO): NO